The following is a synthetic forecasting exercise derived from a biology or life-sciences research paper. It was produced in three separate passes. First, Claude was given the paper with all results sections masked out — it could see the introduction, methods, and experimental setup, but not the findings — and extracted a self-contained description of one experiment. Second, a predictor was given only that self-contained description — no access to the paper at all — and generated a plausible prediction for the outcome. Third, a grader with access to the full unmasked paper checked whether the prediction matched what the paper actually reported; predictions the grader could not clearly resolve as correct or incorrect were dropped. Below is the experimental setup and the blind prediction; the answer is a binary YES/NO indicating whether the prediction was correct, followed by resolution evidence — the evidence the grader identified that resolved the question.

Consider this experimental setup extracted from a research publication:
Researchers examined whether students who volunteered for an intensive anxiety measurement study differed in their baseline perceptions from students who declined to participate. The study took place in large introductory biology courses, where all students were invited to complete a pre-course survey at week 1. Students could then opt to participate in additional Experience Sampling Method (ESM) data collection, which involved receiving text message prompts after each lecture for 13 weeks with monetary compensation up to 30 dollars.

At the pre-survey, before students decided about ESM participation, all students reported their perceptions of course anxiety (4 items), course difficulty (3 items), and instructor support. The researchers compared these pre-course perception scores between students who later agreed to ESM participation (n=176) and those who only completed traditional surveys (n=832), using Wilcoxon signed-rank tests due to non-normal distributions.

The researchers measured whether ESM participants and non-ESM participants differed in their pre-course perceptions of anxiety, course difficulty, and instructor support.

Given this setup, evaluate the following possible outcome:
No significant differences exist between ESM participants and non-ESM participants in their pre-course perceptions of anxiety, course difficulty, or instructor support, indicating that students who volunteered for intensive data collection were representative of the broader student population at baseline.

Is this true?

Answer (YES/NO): NO